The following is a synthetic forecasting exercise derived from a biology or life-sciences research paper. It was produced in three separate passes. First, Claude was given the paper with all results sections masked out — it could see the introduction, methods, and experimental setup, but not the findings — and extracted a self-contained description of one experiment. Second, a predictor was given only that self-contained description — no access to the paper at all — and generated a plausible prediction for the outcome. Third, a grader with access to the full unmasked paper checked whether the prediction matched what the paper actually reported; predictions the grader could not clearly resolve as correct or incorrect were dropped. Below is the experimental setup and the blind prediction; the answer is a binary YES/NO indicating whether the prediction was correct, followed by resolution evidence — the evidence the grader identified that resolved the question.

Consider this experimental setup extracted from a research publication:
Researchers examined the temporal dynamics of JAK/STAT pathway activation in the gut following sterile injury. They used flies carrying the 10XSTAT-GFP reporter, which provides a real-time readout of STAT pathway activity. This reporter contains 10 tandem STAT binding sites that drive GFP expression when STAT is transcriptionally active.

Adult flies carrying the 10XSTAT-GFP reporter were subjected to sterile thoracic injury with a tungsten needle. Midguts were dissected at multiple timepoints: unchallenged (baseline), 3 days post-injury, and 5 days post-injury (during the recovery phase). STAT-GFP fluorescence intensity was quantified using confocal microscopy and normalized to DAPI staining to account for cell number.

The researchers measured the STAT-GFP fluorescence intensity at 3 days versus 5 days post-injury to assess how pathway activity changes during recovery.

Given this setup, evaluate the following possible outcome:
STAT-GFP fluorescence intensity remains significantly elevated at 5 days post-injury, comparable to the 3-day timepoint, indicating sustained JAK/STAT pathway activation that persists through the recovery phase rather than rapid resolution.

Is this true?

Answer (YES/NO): YES